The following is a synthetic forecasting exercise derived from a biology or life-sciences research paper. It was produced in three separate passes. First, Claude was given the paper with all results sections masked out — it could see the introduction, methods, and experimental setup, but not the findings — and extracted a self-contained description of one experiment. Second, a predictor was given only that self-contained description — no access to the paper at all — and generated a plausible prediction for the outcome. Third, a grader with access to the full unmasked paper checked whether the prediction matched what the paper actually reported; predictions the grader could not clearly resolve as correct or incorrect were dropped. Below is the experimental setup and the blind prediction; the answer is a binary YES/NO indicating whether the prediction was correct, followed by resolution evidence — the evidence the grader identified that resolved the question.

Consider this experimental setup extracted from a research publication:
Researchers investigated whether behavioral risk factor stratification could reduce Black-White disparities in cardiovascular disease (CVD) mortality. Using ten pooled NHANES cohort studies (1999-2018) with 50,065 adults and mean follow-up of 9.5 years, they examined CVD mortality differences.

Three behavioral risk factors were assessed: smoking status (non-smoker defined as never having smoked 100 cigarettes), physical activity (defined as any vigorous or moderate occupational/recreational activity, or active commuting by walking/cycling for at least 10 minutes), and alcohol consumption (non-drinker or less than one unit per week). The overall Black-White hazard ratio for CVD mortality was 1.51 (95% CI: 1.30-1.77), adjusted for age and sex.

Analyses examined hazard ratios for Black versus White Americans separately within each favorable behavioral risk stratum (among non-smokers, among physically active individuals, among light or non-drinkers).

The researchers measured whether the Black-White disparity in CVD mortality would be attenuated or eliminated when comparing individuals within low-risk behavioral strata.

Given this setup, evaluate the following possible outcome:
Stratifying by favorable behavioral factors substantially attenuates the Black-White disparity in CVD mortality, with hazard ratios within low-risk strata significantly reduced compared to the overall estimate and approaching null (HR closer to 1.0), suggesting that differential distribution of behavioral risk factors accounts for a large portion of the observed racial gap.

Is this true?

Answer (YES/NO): NO